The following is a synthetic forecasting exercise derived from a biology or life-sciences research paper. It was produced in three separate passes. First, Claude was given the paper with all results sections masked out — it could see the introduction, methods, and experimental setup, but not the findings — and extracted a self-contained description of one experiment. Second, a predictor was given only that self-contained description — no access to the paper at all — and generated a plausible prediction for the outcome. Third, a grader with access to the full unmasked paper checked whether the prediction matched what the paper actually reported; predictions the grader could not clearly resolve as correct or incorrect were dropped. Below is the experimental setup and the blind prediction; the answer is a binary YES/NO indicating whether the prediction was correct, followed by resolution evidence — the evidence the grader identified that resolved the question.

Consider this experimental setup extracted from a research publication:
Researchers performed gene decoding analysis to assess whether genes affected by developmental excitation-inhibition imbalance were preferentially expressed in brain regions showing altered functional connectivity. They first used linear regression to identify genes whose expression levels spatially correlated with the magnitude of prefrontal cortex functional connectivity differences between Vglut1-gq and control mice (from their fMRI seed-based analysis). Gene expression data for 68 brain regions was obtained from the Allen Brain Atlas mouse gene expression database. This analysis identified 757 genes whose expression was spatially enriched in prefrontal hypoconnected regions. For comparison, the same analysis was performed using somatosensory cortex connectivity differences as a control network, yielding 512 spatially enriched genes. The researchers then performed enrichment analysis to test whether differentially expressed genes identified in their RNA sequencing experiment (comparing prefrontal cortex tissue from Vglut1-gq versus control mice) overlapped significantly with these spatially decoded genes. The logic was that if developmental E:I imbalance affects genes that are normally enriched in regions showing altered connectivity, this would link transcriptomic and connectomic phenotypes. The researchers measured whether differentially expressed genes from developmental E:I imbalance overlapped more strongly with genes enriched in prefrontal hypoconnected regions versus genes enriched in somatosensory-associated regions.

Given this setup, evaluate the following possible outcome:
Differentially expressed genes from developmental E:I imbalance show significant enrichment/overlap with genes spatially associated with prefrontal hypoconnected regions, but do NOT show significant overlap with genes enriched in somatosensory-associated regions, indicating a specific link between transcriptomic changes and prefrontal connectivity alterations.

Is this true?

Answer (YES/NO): YES